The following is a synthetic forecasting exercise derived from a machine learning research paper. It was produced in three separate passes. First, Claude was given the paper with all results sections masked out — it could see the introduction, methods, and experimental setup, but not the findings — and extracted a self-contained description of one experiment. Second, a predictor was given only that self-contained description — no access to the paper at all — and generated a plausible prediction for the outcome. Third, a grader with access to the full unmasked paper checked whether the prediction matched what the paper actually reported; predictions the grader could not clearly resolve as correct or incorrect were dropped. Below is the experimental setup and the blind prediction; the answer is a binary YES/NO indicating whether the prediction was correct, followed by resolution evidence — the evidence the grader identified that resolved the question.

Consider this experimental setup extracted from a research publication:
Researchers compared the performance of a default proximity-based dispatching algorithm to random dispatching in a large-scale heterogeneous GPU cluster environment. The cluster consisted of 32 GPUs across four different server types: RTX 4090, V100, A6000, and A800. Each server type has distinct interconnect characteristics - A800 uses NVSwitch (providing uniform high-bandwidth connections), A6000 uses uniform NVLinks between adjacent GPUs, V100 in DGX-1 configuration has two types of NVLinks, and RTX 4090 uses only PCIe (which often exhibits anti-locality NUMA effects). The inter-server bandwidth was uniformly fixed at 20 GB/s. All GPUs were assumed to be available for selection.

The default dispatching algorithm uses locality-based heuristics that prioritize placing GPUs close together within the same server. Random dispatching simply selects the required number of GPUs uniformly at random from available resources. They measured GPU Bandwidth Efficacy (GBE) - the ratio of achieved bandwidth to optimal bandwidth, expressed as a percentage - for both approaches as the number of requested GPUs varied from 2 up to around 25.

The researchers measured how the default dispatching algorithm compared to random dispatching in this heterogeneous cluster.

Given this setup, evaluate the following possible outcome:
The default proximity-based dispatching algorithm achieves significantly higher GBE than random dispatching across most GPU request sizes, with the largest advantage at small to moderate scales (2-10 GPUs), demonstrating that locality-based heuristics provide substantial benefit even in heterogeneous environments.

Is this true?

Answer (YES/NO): NO